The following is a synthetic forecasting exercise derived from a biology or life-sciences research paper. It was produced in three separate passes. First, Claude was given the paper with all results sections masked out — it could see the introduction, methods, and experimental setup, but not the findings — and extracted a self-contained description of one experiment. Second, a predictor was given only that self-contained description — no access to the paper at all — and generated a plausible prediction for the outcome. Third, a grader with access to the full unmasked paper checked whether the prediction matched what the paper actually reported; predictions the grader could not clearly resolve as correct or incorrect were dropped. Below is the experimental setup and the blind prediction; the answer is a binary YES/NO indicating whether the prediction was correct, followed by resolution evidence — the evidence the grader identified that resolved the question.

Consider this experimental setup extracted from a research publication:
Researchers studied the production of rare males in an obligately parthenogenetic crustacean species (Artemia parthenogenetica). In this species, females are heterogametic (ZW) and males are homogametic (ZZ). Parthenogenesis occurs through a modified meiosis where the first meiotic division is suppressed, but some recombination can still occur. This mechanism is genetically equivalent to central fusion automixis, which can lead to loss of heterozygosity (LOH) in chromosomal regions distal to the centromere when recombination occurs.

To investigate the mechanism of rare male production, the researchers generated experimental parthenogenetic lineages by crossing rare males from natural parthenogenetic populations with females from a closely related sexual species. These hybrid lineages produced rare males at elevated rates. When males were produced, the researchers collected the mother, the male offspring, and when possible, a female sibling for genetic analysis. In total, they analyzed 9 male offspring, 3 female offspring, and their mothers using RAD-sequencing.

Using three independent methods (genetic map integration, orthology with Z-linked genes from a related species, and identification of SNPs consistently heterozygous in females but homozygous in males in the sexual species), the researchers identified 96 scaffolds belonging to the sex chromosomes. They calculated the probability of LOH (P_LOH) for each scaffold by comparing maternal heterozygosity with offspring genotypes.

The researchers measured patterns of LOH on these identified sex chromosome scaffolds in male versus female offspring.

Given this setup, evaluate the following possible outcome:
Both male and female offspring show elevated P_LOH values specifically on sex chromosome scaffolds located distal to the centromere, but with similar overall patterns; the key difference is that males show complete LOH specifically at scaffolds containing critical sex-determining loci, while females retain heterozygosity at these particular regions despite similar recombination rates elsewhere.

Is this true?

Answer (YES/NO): NO